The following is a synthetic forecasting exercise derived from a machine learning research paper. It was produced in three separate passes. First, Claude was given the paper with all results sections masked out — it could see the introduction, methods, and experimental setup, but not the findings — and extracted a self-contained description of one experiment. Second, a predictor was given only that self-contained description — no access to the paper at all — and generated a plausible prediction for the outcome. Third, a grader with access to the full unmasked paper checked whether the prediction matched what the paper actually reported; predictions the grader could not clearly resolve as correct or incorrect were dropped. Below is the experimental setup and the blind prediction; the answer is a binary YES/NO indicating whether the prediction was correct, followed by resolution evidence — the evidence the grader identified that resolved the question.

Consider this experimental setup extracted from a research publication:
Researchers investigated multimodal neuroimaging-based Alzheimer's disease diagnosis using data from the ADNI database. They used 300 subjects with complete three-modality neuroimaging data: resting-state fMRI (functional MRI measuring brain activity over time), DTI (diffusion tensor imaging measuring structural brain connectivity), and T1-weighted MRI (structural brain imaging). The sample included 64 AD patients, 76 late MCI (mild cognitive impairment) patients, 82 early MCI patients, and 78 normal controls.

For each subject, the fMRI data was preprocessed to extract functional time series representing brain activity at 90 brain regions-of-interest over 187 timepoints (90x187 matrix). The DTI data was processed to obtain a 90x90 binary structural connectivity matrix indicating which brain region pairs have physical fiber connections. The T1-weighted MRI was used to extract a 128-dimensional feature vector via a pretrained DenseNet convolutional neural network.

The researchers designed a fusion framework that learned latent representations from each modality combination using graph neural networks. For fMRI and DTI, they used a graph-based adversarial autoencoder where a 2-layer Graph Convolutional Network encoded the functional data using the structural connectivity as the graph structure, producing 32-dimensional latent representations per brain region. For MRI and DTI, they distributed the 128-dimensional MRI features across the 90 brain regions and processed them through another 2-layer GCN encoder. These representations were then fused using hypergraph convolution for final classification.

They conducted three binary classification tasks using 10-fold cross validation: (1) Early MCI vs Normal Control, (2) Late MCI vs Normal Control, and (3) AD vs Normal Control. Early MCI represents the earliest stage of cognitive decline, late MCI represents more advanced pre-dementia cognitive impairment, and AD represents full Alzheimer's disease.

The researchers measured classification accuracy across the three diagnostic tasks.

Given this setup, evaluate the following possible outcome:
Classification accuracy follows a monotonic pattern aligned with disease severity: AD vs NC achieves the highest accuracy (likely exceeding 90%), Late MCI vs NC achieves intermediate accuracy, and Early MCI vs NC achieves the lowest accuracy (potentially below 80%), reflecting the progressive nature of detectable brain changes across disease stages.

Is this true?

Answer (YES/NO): NO